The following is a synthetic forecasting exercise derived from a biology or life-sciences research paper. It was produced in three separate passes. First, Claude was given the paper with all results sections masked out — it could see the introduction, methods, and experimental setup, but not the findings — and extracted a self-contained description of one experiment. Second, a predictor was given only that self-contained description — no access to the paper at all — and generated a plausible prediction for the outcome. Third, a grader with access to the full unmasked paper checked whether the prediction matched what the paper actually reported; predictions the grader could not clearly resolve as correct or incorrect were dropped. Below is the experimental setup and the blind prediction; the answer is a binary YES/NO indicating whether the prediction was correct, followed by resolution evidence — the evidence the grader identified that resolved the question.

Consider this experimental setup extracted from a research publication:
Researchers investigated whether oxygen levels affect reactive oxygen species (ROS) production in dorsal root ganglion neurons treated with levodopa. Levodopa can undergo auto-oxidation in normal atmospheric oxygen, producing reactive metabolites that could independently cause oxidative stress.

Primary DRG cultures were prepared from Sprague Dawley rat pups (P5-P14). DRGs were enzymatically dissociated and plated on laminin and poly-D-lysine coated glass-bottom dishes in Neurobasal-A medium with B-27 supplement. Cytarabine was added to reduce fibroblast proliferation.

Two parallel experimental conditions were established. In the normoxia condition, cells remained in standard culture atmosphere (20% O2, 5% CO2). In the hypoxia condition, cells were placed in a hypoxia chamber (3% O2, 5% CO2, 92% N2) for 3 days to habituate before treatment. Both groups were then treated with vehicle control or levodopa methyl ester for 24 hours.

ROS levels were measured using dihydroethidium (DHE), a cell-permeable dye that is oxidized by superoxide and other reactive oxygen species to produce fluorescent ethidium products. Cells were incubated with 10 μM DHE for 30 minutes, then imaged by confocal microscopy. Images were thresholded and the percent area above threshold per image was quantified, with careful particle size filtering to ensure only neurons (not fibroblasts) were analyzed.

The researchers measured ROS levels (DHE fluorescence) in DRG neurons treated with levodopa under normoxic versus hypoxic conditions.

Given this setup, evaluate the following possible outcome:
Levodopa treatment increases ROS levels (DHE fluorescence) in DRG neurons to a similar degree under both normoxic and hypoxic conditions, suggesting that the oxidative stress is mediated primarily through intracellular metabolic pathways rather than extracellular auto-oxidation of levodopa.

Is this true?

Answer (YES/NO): NO